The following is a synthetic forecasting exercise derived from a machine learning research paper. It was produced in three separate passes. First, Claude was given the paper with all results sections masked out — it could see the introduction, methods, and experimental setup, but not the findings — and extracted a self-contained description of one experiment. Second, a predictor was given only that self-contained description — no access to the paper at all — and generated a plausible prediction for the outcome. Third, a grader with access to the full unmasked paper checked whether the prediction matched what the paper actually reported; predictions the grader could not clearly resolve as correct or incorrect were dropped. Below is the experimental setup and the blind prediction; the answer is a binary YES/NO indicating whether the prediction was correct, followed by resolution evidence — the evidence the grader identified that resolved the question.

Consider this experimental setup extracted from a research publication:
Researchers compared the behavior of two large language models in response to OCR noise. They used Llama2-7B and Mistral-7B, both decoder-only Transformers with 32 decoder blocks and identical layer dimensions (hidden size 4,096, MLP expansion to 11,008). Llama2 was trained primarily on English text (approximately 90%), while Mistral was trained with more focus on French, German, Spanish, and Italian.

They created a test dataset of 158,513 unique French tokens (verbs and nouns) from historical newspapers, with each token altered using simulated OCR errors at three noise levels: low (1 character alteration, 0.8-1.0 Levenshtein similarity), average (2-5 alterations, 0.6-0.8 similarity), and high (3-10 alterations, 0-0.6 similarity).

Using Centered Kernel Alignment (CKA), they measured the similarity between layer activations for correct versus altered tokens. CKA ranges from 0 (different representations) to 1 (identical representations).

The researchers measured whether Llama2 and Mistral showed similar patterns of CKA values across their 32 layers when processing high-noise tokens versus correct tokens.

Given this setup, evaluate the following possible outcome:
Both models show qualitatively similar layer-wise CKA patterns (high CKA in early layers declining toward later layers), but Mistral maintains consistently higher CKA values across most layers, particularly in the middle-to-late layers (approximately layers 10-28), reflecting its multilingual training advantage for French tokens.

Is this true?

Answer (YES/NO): NO